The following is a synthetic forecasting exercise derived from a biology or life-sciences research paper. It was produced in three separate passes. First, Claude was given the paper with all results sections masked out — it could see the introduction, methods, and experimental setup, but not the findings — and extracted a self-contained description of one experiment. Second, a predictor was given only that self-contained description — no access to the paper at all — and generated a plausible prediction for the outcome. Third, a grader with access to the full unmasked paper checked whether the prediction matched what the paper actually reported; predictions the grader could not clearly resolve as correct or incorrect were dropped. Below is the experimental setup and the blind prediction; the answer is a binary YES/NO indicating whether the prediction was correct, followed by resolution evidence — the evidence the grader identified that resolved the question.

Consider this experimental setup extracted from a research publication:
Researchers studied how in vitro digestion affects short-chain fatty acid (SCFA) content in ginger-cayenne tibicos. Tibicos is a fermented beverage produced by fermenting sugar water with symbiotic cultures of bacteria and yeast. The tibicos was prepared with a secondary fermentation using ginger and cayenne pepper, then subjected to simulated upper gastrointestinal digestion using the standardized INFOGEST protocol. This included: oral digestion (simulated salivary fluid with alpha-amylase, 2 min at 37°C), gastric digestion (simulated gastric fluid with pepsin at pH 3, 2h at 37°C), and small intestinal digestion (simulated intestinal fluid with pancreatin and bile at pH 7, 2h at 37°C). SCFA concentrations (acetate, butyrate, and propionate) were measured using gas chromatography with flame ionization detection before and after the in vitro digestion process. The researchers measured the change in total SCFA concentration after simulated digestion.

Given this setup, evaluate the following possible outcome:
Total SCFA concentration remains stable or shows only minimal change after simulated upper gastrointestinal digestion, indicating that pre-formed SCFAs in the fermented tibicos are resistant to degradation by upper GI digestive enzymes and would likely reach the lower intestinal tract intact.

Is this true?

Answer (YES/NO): NO